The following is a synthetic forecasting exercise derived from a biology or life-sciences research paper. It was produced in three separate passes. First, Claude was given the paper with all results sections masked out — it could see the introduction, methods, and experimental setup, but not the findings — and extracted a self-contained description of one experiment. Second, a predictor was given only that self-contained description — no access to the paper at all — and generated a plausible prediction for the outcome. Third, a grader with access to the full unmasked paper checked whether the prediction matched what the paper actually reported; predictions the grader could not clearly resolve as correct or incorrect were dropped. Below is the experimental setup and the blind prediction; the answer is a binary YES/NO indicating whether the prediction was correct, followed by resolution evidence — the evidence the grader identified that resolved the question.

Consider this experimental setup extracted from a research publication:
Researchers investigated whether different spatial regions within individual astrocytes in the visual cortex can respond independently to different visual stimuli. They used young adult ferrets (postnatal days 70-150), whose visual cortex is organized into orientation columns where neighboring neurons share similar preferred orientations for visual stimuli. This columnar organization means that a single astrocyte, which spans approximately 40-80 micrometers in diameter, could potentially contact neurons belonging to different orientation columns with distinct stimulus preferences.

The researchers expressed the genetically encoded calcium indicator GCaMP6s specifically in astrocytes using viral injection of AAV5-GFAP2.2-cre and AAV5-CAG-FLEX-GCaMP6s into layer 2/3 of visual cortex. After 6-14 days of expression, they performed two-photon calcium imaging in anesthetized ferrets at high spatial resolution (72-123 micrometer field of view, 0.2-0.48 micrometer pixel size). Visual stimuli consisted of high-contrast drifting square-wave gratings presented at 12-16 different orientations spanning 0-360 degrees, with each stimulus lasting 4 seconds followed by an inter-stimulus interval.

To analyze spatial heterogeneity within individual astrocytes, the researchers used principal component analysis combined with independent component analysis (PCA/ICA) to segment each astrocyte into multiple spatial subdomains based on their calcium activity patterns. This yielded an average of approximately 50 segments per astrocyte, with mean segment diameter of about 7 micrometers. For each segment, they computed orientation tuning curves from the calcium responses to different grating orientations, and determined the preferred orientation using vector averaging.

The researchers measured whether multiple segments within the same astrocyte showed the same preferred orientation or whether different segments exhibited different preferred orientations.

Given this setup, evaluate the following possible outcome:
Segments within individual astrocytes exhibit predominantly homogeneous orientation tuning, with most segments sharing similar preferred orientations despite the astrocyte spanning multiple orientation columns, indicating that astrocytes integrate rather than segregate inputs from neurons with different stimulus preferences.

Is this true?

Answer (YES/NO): NO